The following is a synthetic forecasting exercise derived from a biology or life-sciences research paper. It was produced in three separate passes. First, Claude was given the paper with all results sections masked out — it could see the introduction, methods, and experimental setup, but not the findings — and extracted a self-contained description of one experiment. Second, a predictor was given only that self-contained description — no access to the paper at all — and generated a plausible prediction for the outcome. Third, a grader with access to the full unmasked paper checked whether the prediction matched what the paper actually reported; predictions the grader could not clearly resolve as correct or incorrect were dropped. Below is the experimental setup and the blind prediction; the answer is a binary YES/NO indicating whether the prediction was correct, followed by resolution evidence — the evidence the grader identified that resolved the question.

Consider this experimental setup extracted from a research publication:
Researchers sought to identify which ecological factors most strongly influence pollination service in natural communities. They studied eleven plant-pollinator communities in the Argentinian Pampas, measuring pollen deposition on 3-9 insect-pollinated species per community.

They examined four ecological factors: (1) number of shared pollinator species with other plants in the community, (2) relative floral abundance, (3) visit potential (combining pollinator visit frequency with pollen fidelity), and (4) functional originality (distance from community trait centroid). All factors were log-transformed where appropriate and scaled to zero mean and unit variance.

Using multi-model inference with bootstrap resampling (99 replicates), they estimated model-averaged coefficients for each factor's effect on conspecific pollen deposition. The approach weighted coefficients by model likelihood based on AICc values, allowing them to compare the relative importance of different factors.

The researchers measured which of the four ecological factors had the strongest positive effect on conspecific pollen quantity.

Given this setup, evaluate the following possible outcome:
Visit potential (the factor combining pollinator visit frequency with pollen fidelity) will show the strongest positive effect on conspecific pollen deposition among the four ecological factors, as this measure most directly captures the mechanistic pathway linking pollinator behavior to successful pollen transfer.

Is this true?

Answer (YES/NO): YES